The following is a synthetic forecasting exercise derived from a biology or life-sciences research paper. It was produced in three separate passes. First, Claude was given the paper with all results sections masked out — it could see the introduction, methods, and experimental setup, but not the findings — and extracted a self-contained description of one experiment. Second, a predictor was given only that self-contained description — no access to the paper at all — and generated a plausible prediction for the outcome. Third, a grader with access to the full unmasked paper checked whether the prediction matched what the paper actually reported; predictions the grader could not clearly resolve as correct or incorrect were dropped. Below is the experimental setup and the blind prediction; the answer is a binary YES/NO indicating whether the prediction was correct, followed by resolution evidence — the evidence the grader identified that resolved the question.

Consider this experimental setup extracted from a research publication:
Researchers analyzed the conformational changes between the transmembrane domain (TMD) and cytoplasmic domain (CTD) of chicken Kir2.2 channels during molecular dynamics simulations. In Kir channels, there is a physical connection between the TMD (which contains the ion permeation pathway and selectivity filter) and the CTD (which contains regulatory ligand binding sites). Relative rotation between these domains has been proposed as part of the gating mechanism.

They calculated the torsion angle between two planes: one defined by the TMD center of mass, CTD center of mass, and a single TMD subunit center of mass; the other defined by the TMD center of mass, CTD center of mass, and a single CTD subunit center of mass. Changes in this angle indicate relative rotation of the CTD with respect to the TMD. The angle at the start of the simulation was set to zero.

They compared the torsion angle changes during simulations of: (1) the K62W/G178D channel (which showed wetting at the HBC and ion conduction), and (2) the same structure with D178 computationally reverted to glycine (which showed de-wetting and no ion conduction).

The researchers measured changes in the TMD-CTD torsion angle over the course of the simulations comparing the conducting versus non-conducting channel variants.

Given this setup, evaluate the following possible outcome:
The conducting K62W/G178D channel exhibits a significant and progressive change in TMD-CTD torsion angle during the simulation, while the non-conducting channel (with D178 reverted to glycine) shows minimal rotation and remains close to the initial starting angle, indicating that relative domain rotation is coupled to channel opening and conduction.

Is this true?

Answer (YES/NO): NO